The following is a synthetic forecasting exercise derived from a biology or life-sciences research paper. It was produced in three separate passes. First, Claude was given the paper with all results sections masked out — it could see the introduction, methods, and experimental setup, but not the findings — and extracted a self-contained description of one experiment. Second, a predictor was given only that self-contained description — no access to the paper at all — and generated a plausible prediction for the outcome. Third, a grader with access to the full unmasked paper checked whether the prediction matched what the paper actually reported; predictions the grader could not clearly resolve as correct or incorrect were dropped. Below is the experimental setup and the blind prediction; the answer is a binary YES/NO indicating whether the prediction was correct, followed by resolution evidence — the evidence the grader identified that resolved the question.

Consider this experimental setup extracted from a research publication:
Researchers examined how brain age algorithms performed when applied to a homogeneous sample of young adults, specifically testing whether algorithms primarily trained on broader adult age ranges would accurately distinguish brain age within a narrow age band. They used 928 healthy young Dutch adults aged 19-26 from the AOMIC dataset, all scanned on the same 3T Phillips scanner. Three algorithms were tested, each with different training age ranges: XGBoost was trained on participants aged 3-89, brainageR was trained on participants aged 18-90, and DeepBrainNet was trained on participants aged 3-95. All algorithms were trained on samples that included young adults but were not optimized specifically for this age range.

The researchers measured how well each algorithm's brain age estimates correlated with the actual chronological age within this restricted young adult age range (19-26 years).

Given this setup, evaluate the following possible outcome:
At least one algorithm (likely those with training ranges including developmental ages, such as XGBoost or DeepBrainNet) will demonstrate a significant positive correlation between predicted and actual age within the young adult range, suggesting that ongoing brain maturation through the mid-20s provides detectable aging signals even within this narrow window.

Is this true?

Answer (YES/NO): YES